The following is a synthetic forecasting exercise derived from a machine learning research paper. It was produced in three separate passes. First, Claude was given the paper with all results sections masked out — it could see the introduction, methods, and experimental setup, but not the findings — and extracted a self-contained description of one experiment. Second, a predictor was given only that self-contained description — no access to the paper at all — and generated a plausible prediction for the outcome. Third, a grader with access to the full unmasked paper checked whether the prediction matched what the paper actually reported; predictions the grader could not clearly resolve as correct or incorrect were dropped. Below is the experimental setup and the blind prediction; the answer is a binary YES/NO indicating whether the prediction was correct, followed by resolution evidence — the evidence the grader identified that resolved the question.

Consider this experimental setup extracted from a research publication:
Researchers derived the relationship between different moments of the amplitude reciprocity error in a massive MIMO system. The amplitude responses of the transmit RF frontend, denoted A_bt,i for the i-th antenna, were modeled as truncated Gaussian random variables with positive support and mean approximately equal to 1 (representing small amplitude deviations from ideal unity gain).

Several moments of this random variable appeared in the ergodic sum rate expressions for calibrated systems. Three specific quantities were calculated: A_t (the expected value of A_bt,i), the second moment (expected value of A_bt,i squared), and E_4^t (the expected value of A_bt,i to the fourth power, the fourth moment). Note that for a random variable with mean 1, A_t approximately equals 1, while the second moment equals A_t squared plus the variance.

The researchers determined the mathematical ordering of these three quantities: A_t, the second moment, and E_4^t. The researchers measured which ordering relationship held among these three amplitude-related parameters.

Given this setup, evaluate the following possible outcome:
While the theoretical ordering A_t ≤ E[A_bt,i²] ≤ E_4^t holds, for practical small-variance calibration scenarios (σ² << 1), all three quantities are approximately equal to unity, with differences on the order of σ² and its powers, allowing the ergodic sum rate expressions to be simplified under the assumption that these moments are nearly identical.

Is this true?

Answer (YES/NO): NO